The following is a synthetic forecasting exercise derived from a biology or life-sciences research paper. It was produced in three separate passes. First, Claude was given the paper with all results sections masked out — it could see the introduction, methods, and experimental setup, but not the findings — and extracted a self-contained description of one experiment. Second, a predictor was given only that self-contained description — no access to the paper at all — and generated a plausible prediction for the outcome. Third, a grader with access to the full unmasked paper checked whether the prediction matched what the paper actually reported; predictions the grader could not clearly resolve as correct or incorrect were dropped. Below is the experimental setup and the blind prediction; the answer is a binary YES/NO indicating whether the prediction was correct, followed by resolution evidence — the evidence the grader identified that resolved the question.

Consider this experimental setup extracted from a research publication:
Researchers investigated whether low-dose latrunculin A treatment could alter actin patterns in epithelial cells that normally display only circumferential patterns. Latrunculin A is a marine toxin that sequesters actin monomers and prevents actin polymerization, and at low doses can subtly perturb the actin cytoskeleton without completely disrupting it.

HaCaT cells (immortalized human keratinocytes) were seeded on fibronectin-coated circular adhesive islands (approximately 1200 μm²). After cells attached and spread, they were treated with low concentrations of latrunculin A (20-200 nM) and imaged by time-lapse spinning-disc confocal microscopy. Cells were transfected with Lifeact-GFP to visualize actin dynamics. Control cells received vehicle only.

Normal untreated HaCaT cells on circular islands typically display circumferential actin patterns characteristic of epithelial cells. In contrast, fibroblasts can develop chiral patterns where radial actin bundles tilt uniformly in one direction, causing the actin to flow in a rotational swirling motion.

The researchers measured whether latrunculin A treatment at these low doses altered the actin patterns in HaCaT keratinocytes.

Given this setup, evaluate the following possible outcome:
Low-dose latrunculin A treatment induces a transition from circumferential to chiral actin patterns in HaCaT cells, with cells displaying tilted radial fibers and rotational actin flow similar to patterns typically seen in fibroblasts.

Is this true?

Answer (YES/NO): NO